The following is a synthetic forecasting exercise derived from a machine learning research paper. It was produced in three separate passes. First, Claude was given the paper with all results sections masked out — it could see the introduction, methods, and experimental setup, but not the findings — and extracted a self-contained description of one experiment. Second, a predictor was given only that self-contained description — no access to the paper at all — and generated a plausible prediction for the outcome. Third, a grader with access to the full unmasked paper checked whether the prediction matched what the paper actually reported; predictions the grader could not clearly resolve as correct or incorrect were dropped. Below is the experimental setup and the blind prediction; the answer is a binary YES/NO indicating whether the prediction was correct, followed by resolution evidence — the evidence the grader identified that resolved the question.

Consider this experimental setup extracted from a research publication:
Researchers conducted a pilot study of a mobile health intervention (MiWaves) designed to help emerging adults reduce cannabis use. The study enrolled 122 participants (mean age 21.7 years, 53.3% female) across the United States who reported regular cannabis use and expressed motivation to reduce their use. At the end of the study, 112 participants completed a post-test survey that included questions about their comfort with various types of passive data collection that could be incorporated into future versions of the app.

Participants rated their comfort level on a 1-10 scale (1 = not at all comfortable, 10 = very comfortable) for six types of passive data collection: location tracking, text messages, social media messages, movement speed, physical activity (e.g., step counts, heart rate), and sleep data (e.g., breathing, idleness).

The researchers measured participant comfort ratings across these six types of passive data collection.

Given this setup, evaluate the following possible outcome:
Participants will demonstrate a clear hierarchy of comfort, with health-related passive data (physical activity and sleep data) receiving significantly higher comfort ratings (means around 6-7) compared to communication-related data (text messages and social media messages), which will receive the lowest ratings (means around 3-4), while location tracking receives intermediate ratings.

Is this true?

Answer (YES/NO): NO